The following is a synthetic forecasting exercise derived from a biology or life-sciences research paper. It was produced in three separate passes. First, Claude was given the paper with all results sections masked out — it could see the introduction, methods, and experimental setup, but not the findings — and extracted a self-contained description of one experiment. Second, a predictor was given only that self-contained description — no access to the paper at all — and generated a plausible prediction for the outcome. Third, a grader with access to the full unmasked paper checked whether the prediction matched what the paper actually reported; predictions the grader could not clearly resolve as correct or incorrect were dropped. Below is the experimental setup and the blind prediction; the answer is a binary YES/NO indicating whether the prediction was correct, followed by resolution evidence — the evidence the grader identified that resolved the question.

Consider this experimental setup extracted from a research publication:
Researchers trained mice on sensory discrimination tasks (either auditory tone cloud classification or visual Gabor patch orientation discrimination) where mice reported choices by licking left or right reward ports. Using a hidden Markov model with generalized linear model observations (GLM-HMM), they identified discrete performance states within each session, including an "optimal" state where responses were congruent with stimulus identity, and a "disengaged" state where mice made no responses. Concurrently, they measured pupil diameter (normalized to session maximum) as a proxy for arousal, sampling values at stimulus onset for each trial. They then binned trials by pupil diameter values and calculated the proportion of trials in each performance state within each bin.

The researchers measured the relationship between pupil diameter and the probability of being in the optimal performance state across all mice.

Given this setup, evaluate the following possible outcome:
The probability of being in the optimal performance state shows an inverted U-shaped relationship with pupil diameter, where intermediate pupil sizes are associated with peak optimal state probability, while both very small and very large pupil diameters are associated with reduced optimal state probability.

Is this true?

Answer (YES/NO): YES